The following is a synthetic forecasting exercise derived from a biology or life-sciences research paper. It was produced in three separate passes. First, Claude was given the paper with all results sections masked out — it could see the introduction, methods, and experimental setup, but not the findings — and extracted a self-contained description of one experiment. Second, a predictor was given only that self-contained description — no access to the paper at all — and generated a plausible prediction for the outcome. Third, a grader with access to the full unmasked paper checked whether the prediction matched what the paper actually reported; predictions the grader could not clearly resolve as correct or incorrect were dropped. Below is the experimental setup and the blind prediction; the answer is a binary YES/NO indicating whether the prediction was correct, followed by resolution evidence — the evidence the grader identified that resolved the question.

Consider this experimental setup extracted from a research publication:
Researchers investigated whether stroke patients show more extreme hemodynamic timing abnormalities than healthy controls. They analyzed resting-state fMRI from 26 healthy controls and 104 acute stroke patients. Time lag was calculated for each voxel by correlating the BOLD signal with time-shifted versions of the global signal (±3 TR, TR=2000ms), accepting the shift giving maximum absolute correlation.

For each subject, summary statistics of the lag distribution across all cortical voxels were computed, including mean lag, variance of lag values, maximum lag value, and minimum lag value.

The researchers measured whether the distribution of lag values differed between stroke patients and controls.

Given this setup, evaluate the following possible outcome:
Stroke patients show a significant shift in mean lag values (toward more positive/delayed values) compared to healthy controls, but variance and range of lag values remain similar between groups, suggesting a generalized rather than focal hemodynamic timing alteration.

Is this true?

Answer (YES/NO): NO